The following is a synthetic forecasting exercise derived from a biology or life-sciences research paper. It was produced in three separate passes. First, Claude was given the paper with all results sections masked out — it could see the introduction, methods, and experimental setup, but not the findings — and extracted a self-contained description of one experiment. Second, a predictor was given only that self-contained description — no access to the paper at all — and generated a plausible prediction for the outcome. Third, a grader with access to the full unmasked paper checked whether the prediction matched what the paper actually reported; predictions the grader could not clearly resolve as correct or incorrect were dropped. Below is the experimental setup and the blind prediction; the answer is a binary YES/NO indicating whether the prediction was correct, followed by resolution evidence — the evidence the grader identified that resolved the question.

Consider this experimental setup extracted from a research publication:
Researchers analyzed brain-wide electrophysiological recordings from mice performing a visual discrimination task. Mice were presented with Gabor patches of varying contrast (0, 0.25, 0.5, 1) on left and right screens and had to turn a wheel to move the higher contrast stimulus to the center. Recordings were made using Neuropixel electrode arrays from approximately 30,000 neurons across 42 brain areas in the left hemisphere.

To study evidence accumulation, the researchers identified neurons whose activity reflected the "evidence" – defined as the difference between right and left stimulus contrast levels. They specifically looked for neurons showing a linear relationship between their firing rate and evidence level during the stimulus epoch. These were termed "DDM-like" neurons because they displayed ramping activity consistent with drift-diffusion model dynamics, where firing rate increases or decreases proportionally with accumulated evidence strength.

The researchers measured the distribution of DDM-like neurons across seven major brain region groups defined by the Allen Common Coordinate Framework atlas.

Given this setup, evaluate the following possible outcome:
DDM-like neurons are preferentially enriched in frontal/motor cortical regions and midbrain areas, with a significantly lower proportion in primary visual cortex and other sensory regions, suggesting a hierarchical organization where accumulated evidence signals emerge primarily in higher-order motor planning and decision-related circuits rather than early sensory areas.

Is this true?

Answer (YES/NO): NO